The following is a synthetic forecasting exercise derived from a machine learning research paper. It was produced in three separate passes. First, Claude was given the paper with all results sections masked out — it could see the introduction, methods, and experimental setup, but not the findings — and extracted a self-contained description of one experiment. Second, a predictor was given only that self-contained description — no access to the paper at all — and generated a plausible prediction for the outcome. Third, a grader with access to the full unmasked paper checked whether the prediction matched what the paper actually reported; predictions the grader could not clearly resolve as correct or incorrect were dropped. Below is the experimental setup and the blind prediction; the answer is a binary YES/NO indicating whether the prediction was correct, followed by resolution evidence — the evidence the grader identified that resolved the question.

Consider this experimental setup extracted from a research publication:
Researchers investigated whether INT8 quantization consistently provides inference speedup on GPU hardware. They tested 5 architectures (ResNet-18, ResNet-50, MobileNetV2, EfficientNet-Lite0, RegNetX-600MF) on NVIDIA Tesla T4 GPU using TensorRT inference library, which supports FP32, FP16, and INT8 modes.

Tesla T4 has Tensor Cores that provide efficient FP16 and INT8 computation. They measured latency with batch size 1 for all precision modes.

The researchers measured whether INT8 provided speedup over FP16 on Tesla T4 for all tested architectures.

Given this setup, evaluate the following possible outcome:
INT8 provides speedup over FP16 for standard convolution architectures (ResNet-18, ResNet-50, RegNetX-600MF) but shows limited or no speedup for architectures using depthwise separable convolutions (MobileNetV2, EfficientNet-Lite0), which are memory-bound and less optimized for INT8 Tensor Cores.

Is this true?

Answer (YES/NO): NO